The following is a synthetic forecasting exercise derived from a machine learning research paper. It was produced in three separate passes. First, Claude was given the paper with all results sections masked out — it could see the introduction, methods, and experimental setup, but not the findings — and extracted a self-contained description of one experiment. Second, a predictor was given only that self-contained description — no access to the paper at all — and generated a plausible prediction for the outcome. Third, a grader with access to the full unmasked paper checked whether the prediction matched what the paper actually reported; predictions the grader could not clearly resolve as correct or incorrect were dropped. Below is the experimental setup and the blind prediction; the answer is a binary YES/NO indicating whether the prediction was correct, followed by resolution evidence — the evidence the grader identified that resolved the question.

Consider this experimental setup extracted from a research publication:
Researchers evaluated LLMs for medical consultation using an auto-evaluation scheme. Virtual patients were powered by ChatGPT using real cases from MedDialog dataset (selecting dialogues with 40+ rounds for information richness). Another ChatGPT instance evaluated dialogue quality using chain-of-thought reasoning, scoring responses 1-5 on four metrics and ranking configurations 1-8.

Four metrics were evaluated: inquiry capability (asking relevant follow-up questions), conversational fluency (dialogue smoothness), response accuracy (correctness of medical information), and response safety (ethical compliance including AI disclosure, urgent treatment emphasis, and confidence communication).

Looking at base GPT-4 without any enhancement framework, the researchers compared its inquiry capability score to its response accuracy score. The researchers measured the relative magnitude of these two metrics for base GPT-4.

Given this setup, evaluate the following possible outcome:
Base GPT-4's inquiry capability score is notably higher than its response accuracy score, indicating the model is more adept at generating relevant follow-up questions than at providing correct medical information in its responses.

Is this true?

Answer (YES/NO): NO